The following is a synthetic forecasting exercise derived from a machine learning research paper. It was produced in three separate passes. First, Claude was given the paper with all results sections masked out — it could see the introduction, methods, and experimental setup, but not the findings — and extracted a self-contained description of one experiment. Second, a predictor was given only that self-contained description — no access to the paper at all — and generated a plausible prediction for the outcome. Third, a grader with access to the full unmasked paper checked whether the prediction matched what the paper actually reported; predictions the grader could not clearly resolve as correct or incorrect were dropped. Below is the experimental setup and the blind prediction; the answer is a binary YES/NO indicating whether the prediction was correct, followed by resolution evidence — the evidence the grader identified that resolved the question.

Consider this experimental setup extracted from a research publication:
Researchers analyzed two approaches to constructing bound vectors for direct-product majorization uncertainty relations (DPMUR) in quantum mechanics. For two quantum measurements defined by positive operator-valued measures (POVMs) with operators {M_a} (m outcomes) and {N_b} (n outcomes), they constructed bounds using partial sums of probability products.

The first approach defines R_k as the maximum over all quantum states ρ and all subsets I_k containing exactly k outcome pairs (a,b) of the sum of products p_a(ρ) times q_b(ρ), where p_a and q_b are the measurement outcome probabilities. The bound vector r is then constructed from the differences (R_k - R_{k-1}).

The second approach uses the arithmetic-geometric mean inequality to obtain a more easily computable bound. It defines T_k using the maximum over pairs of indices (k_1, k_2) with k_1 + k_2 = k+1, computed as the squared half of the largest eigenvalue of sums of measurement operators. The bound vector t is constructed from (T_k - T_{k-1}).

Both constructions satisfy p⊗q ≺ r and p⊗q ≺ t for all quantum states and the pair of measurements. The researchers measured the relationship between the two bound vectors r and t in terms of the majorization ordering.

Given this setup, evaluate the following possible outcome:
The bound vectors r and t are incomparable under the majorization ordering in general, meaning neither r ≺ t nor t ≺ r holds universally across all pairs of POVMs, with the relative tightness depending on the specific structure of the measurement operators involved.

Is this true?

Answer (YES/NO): NO